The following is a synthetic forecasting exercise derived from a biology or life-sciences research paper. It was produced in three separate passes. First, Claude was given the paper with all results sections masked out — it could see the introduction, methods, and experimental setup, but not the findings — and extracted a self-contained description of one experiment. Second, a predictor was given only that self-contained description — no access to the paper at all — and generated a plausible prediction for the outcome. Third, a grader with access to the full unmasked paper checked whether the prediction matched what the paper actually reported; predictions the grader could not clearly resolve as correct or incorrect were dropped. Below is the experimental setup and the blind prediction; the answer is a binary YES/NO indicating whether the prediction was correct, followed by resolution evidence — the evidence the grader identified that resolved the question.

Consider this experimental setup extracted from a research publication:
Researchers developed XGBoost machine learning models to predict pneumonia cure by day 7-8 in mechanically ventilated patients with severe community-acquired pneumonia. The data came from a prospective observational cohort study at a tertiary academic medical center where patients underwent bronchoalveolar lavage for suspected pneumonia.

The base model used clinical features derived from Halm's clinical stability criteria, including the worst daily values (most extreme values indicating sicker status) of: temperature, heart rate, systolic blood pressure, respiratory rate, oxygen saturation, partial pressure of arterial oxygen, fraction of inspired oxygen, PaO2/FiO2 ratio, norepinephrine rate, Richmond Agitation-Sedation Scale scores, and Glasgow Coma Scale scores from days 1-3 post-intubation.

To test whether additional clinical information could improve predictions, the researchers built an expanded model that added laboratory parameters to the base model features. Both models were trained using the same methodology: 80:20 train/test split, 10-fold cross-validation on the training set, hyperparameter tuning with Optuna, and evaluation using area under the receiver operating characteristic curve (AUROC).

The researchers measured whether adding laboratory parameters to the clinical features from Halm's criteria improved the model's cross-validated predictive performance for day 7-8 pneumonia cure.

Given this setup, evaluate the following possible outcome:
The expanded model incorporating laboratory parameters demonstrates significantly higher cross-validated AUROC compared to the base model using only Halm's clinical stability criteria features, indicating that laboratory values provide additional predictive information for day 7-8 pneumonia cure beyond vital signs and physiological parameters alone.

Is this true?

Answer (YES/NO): NO